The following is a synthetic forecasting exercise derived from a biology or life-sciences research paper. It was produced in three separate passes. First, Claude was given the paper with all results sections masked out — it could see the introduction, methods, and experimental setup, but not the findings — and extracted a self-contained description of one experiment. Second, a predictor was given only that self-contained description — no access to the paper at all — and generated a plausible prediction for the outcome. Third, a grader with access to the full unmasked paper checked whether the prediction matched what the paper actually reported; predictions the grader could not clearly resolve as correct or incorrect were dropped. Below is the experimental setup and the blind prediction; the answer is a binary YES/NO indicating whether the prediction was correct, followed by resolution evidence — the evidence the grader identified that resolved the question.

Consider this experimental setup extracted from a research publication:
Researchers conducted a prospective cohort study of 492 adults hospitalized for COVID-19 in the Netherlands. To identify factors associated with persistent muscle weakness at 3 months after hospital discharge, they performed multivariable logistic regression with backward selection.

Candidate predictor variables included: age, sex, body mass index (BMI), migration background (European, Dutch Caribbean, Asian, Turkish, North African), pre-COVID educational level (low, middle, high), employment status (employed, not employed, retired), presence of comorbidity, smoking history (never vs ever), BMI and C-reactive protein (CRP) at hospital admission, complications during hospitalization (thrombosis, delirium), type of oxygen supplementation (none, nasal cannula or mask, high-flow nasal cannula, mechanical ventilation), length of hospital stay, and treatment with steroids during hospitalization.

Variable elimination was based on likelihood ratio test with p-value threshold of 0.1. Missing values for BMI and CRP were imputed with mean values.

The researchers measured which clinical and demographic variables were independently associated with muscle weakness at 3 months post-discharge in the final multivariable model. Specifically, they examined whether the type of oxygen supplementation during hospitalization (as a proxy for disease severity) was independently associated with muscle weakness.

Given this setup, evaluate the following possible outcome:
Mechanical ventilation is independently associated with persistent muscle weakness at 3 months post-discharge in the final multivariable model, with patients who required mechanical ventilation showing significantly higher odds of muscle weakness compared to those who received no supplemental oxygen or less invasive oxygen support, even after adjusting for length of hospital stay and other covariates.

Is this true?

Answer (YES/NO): NO